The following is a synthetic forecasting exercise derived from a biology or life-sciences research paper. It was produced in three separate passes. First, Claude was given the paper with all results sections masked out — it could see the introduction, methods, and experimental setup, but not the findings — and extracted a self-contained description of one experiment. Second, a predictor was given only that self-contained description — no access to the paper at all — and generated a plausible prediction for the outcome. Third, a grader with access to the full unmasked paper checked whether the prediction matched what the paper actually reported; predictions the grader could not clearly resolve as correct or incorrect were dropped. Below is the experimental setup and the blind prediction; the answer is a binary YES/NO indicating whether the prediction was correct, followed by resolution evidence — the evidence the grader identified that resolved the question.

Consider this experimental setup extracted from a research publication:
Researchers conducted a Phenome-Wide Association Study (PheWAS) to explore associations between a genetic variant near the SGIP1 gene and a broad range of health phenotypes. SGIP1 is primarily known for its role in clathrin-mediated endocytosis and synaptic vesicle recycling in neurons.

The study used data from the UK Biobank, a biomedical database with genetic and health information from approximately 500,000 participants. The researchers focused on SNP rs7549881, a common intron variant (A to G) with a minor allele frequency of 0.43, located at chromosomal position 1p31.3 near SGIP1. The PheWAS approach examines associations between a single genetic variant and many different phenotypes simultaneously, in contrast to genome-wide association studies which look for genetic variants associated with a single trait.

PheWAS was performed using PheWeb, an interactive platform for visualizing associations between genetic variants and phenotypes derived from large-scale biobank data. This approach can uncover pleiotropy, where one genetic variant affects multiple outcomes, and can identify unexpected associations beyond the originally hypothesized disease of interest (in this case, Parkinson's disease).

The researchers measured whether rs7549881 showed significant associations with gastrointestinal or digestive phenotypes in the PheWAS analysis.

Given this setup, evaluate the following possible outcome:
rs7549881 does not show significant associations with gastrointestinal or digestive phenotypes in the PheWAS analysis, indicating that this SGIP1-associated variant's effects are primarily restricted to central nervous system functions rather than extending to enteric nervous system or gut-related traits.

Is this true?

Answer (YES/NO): NO